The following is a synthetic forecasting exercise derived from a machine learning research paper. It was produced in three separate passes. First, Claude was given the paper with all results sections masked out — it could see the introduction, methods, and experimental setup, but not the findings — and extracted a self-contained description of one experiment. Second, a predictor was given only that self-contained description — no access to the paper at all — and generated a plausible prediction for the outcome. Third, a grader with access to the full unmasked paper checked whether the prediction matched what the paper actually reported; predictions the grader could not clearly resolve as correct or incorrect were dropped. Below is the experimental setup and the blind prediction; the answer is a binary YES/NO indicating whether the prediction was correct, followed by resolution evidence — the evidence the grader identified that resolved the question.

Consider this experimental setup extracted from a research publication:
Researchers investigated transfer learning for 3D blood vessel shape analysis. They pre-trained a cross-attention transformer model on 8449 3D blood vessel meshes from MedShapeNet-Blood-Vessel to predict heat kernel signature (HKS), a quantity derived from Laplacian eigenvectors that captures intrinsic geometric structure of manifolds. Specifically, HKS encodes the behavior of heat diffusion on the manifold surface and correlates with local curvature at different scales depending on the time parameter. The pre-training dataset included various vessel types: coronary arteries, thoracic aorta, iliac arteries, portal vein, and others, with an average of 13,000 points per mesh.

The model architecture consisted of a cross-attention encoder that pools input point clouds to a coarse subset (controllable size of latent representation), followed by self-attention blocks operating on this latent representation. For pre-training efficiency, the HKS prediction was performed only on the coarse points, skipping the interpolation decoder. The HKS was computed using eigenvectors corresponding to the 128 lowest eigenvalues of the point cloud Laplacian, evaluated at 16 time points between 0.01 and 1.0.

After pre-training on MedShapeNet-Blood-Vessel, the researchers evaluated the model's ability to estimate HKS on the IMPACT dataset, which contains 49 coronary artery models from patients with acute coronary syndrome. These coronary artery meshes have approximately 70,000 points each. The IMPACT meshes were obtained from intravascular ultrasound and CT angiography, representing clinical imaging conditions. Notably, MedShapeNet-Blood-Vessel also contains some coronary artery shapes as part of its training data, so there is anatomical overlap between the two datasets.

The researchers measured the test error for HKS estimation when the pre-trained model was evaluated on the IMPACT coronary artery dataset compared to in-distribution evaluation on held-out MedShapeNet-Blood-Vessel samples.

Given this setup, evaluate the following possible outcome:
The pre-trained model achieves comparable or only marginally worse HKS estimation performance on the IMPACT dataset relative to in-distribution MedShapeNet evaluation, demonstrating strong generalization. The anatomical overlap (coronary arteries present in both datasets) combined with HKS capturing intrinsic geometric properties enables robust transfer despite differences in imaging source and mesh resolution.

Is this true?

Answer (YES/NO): NO